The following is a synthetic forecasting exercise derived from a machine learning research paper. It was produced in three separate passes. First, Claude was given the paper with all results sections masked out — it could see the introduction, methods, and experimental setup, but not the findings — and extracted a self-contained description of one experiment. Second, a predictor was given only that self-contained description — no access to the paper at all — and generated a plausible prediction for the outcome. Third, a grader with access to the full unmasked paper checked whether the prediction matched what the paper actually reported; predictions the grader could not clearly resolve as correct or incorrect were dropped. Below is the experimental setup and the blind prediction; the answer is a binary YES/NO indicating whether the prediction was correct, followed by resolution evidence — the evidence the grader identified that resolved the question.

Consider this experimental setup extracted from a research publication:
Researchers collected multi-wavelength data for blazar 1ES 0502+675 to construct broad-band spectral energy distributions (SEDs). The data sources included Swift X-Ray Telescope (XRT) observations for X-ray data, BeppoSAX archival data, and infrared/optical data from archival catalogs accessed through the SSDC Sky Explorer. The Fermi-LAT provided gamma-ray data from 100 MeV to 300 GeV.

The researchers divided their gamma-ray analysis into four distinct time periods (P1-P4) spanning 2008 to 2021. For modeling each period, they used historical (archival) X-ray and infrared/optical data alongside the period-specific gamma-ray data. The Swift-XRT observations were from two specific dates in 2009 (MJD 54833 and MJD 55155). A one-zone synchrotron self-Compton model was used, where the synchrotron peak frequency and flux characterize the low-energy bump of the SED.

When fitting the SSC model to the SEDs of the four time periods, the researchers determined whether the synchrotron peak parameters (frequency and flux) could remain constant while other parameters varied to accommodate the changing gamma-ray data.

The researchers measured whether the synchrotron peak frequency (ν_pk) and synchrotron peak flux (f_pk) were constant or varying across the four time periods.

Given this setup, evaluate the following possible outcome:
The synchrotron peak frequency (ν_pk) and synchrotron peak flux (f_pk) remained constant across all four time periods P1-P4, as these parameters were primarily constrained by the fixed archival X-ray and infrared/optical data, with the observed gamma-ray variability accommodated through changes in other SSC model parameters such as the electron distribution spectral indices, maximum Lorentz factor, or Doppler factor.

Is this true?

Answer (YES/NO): YES